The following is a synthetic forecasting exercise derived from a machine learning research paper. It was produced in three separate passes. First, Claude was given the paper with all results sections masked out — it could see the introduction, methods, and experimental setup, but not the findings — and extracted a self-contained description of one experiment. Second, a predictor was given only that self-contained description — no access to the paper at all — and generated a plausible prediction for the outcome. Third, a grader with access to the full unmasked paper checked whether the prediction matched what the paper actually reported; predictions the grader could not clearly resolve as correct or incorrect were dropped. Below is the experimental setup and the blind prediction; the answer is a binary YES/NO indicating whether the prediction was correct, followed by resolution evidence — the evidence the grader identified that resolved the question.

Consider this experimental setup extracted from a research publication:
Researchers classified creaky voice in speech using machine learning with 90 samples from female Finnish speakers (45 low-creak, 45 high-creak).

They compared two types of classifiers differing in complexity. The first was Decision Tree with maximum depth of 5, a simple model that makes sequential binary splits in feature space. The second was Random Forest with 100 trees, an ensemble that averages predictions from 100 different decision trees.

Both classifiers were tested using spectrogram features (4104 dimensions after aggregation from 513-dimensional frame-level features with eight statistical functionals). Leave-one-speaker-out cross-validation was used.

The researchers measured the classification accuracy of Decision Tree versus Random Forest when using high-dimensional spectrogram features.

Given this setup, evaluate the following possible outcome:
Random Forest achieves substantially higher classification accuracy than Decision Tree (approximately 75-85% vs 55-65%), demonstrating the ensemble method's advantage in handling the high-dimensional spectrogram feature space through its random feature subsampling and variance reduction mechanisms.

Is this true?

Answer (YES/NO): NO